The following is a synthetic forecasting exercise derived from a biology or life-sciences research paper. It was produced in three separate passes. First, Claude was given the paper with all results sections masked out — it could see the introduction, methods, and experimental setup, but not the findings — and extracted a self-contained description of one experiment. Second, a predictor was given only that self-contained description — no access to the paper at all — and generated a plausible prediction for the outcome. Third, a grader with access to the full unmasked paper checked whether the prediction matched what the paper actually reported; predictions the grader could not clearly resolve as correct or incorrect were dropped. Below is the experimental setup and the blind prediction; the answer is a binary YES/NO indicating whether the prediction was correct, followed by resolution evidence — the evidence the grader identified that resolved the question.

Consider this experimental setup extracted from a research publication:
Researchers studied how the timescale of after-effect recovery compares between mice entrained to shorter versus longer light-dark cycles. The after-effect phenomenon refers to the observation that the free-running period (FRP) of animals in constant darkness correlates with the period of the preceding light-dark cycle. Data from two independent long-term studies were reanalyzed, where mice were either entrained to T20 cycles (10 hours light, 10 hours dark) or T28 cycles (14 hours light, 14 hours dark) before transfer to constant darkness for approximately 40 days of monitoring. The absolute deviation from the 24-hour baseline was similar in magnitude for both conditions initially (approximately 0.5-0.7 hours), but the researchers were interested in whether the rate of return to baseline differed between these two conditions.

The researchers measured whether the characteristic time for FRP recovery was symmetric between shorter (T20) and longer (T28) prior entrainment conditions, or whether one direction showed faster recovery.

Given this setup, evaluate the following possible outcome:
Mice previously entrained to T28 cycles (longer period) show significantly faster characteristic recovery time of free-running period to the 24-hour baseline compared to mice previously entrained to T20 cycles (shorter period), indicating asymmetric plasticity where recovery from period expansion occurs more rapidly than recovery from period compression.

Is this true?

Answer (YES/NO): NO